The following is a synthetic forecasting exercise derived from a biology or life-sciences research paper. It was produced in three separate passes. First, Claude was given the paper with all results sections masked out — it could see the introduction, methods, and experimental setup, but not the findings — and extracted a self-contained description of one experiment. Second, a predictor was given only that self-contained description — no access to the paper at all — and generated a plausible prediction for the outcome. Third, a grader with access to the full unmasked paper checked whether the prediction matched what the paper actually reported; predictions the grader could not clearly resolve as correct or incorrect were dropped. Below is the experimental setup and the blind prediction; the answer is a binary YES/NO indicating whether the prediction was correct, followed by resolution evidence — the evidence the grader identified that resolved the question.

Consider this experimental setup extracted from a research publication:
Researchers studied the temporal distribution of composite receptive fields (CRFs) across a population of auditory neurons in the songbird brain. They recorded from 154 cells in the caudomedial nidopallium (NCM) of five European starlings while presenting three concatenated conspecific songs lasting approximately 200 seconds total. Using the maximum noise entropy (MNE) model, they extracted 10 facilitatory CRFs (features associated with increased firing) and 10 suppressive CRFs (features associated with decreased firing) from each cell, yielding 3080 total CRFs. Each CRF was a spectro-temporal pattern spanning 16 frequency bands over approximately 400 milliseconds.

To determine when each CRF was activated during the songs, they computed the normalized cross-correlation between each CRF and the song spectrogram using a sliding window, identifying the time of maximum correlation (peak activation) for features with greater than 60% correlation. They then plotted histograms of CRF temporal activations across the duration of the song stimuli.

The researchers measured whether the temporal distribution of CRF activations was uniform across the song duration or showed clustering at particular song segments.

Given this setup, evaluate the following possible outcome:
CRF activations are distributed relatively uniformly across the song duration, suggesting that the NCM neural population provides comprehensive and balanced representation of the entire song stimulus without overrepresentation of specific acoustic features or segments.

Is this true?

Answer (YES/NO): NO